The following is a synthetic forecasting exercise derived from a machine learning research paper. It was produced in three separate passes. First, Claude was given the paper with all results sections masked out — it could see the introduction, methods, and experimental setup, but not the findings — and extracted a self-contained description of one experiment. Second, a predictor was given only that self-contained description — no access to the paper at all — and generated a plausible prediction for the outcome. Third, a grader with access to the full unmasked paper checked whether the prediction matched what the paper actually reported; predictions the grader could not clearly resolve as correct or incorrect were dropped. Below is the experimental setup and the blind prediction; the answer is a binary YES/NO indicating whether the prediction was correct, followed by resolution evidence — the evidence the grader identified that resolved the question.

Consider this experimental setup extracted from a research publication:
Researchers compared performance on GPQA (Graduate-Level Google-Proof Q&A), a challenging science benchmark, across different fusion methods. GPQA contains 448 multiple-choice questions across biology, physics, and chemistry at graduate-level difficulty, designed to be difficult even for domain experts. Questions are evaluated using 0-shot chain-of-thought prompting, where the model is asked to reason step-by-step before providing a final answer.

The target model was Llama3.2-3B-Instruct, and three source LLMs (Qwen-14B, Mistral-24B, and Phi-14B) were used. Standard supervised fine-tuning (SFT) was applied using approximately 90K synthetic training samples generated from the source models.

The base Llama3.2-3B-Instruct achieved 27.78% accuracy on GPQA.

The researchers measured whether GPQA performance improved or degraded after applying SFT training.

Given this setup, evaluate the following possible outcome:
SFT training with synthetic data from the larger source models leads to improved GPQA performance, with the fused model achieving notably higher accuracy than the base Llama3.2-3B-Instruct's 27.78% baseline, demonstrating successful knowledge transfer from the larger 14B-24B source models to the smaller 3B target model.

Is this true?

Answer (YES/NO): NO